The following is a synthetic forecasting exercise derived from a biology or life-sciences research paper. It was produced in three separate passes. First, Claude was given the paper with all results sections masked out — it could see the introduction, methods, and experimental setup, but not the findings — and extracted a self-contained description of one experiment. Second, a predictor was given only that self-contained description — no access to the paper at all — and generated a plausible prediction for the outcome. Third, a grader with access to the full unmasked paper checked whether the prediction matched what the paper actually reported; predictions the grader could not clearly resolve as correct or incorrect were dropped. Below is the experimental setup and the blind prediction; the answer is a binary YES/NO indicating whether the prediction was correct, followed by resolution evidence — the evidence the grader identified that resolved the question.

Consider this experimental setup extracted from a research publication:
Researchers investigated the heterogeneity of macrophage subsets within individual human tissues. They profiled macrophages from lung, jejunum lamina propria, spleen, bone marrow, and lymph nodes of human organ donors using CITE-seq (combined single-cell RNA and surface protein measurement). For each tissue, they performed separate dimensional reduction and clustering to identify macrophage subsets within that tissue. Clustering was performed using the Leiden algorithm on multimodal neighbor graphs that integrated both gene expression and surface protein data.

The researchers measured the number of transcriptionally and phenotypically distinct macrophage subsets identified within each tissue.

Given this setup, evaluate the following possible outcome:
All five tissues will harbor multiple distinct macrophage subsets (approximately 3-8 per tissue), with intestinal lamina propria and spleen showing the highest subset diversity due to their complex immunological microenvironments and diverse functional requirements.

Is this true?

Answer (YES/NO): NO